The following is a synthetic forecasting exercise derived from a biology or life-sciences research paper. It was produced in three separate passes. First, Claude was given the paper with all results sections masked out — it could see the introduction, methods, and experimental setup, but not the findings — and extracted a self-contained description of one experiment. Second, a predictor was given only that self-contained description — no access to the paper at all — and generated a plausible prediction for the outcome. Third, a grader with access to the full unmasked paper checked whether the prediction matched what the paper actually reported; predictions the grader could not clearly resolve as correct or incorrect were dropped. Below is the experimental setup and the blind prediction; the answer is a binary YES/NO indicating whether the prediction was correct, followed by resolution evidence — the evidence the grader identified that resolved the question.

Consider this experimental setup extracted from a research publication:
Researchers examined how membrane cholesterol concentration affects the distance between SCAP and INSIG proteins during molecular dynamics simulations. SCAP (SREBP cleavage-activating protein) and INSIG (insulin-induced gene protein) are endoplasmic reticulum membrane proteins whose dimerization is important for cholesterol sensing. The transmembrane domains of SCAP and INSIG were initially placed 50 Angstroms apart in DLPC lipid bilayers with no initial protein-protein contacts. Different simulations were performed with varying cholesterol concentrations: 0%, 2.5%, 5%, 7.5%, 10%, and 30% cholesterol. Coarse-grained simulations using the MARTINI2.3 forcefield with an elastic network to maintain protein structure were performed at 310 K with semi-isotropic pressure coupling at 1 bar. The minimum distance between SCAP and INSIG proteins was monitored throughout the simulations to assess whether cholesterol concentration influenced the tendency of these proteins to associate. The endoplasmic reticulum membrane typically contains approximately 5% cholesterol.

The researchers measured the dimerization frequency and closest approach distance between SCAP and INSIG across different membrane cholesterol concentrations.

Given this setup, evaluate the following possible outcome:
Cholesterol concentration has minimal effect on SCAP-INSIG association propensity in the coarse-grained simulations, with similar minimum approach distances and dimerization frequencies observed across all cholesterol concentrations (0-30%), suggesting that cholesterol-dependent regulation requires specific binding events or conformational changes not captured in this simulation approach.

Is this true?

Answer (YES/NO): YES